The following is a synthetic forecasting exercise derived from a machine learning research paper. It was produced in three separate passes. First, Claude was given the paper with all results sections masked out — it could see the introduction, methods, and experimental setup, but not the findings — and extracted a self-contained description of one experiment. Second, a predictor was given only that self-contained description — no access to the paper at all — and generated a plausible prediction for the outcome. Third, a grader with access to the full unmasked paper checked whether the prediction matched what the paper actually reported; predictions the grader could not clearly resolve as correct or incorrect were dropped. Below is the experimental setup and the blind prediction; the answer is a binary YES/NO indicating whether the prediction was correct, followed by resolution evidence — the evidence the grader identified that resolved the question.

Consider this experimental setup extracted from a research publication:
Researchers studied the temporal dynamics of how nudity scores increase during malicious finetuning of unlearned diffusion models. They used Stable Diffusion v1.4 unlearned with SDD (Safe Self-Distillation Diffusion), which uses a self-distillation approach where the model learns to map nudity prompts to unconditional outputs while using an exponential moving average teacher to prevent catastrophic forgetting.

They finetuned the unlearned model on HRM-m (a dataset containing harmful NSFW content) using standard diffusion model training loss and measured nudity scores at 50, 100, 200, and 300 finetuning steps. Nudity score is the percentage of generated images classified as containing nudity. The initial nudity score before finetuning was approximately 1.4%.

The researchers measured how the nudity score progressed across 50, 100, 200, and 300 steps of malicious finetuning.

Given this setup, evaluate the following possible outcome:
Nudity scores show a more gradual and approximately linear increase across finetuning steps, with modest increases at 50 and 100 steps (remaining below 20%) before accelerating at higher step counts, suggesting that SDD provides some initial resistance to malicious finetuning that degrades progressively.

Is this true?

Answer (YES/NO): NO